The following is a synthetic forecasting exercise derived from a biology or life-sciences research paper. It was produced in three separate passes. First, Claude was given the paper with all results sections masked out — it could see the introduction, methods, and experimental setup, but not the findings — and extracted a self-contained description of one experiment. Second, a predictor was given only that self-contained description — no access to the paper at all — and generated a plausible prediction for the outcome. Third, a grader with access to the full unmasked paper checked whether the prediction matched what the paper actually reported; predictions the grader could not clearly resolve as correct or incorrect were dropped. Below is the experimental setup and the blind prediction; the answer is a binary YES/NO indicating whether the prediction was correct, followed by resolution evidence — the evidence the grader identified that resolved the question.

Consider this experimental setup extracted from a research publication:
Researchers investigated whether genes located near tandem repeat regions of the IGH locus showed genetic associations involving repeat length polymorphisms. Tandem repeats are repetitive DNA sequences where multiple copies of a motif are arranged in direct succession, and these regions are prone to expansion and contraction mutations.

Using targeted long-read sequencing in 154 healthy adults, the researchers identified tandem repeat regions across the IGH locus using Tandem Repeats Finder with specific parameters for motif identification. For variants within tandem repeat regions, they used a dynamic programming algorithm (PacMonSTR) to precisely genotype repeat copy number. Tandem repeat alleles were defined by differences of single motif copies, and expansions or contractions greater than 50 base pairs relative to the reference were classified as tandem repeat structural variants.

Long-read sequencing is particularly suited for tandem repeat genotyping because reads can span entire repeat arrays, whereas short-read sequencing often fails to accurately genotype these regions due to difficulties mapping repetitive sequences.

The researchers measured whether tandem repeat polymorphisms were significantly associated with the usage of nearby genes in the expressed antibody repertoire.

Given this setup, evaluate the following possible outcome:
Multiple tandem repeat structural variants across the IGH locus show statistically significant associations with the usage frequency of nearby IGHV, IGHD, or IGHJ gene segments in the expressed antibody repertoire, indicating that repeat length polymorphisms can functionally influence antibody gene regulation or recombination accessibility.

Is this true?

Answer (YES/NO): NO